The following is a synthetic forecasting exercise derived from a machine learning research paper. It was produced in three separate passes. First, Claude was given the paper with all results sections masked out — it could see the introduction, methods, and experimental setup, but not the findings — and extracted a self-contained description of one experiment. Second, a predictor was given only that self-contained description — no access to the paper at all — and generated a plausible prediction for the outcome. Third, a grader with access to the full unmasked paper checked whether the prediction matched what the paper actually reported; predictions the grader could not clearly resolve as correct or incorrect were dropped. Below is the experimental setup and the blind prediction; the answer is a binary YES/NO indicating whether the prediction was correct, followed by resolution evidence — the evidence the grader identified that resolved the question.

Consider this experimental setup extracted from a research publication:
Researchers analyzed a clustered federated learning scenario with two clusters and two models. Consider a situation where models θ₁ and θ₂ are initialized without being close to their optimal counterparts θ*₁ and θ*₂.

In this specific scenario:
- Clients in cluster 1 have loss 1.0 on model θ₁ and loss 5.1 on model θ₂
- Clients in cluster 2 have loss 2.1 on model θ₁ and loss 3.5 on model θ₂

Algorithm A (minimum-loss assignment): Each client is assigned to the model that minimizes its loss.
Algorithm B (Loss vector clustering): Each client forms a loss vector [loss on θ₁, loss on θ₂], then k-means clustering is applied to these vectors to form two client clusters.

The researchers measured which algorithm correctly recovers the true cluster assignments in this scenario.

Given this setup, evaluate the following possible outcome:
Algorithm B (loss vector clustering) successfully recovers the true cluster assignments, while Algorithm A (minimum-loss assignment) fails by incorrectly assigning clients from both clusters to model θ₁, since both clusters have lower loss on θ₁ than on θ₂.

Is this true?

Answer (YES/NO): YES